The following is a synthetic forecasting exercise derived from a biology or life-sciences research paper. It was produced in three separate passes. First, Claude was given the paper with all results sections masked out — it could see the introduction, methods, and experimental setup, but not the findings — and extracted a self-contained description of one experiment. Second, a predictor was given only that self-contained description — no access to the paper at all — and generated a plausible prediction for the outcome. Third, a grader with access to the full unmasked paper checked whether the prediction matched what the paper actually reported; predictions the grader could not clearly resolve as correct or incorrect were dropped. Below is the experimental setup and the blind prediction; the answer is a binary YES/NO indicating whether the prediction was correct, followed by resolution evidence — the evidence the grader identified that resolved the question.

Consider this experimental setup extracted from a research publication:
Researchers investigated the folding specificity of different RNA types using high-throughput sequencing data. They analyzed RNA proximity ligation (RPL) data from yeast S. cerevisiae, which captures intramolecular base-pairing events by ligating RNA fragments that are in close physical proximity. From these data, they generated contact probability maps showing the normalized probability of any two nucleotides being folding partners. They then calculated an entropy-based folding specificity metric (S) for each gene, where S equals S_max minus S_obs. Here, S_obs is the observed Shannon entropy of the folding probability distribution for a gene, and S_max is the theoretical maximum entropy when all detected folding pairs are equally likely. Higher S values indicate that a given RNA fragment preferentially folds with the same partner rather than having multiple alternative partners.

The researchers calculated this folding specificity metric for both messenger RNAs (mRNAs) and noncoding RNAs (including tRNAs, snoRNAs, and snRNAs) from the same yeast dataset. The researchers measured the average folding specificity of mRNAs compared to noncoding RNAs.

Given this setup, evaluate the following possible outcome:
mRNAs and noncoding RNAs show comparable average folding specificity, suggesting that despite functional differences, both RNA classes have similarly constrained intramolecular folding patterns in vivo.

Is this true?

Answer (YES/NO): NO